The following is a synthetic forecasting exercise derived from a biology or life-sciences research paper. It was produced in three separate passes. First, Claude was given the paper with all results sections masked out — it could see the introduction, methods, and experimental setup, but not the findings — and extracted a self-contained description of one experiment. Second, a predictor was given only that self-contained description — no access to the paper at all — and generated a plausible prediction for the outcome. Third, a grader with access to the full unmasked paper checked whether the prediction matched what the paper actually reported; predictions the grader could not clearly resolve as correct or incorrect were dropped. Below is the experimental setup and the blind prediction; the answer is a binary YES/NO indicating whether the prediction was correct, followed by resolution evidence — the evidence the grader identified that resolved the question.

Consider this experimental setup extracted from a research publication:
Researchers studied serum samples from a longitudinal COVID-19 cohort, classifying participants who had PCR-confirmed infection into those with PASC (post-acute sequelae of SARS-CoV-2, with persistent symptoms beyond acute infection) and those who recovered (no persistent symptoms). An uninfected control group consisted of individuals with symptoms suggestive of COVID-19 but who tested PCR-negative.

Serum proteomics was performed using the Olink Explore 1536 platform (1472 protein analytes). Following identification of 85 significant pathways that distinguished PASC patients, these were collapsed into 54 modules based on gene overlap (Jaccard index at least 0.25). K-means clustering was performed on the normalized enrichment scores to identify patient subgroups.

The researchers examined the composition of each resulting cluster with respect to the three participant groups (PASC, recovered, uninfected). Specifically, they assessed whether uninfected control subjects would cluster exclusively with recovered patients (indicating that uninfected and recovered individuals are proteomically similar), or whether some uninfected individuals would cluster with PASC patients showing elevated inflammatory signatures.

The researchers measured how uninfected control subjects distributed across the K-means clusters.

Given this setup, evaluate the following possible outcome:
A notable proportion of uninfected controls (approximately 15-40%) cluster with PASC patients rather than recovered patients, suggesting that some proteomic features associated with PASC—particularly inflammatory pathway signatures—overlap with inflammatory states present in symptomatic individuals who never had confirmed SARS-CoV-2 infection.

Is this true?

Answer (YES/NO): NO